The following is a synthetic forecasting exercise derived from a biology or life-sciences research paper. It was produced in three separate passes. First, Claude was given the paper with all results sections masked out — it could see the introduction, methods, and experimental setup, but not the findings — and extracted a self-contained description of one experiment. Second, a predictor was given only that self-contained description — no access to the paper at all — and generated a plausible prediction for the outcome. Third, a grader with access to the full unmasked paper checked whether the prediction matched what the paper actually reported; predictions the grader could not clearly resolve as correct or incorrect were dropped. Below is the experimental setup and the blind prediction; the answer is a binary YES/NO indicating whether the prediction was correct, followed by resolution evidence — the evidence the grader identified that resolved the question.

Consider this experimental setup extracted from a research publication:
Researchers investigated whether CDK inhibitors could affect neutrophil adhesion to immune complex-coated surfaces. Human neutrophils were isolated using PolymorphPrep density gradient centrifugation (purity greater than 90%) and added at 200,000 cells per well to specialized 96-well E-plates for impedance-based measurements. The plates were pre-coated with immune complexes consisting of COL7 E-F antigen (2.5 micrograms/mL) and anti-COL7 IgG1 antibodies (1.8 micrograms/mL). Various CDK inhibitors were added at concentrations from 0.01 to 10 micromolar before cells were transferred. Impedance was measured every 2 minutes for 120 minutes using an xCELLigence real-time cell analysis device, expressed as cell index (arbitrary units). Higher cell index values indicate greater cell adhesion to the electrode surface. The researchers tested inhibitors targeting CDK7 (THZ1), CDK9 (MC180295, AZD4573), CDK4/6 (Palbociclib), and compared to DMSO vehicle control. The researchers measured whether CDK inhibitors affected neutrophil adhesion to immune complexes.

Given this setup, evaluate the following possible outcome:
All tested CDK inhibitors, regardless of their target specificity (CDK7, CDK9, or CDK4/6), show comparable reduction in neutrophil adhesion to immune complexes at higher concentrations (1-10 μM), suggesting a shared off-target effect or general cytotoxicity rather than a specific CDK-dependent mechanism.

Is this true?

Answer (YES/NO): NO